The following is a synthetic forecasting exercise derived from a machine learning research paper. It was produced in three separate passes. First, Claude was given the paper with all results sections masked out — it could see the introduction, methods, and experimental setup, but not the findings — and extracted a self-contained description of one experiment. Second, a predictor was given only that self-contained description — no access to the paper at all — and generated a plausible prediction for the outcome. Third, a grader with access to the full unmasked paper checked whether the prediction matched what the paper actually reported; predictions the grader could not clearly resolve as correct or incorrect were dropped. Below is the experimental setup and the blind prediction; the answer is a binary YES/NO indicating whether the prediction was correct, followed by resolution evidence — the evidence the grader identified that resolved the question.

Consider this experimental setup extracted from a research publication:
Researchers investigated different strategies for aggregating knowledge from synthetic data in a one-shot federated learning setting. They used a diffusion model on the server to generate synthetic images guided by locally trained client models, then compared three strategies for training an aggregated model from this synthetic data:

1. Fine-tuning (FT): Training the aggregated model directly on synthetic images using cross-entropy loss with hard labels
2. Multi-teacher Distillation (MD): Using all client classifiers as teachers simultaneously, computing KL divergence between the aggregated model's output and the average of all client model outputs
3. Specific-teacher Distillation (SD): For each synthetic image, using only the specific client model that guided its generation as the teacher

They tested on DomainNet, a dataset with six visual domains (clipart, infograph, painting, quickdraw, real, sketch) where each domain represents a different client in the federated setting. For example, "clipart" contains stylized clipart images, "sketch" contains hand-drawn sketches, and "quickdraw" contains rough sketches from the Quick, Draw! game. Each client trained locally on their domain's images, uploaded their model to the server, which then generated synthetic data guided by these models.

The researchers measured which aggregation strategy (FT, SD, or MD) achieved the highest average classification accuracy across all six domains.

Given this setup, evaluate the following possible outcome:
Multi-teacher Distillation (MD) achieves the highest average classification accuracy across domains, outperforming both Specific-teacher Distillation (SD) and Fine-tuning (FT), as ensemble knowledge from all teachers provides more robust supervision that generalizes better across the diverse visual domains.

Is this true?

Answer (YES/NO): YES